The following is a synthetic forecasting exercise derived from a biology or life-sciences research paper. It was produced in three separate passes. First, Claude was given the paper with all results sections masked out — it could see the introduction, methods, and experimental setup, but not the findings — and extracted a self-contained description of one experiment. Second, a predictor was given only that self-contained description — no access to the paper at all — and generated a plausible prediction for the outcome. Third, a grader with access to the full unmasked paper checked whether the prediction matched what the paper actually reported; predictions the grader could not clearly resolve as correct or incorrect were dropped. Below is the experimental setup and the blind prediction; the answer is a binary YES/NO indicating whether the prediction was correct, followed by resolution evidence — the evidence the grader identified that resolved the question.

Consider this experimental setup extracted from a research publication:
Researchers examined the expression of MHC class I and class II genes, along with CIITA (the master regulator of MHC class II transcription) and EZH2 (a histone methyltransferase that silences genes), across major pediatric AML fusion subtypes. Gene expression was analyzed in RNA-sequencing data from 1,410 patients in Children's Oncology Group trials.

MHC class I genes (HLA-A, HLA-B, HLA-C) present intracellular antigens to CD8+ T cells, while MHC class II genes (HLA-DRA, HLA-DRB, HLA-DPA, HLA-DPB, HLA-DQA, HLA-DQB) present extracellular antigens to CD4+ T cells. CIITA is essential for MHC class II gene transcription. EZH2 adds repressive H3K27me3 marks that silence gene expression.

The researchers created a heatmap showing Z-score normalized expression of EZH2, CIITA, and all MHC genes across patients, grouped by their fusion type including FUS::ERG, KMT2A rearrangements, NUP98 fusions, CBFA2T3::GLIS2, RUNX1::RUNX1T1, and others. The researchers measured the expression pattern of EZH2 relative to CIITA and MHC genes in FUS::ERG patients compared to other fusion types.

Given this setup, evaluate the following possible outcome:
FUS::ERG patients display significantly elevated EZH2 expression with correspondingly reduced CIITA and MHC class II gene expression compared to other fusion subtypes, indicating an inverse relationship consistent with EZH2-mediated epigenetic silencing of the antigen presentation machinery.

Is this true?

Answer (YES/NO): YES